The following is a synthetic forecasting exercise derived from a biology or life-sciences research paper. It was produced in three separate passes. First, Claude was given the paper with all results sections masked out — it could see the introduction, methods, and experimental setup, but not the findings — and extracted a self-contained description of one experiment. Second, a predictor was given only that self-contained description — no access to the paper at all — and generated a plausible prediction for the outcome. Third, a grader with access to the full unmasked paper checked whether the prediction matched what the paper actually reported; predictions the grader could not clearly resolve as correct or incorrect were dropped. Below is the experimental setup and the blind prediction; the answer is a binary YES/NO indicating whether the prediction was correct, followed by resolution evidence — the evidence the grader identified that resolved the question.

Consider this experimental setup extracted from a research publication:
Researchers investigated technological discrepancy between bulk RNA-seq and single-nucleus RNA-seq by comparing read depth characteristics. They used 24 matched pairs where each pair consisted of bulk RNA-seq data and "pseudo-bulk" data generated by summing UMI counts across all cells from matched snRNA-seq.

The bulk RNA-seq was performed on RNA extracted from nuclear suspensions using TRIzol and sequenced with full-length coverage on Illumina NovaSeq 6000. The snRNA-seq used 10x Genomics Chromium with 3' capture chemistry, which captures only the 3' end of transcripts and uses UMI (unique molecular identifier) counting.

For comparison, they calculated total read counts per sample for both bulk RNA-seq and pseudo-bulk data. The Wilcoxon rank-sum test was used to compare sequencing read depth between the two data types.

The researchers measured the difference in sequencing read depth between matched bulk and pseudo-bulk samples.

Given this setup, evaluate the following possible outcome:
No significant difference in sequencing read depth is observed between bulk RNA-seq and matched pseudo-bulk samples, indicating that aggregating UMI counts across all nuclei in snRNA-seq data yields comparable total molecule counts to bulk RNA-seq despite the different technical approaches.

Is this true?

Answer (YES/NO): NO